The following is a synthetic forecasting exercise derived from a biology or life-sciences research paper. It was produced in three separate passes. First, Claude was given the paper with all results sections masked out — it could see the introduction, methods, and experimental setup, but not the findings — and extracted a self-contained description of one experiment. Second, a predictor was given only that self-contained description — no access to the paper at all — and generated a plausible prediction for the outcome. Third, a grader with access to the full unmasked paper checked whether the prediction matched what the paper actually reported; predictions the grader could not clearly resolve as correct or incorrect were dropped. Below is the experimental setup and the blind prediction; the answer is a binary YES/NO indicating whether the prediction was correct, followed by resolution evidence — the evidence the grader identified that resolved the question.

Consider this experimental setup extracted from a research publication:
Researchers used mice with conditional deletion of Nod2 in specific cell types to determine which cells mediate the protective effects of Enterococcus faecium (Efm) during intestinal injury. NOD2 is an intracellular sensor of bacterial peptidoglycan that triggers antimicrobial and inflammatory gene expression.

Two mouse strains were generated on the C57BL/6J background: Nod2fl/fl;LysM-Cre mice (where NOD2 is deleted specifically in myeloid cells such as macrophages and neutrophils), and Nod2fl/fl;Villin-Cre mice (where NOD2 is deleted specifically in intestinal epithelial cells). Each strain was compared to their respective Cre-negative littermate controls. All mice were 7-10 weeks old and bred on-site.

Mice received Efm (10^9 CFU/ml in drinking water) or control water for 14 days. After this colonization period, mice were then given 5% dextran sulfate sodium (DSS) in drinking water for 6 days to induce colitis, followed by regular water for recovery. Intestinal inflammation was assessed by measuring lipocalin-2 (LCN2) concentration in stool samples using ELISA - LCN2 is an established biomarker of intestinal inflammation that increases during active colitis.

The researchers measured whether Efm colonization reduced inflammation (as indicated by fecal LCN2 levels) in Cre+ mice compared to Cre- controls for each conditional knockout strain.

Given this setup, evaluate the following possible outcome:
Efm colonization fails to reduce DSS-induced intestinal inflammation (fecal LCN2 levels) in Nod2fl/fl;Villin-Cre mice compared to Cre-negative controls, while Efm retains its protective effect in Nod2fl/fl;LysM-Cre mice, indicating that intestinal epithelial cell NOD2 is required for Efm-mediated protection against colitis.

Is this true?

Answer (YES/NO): NO